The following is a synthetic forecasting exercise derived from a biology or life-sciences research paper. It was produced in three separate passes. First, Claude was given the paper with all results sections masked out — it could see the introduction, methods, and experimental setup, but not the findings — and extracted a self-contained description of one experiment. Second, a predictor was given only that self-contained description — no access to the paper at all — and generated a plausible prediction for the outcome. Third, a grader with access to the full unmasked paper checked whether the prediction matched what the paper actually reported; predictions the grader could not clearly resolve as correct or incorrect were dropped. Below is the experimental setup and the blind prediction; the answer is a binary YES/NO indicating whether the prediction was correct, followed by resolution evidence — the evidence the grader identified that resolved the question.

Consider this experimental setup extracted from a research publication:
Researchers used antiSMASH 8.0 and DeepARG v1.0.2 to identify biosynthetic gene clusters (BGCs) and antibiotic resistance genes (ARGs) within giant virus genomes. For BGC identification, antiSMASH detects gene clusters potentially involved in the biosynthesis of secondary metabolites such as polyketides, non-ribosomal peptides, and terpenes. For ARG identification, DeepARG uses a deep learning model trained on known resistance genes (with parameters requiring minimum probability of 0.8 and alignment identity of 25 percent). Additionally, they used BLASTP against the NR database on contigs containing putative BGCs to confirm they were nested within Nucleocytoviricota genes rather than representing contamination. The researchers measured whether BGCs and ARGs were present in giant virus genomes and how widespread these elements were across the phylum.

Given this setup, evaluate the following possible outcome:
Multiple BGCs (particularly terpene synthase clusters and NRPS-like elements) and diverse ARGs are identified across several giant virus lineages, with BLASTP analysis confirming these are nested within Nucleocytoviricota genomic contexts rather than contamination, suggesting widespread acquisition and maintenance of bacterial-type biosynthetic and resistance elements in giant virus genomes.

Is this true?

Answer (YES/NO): YES